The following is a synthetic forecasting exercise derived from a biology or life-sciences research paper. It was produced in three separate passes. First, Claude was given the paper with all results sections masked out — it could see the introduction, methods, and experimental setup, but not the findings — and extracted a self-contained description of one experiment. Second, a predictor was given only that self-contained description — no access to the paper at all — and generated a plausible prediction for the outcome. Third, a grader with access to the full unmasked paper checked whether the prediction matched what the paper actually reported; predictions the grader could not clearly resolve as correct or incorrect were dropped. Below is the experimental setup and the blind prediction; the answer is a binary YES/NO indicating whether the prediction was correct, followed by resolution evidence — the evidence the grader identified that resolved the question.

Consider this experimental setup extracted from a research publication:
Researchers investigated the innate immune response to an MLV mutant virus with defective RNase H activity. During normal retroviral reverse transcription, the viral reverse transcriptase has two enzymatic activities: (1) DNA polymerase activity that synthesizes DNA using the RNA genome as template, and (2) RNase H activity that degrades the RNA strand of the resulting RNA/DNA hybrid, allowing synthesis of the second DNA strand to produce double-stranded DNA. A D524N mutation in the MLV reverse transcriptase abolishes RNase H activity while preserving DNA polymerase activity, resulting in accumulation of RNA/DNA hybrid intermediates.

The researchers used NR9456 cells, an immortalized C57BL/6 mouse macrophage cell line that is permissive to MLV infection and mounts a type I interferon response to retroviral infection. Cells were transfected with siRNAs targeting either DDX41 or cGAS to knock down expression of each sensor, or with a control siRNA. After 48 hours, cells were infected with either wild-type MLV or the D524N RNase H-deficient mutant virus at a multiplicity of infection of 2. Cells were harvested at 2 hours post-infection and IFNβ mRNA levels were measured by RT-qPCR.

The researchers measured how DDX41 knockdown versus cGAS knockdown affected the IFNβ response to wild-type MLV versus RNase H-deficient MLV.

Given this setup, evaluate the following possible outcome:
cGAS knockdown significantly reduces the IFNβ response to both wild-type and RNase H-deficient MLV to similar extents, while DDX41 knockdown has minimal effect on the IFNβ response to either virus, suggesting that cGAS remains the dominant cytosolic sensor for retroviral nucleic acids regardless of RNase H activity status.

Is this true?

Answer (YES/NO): NO